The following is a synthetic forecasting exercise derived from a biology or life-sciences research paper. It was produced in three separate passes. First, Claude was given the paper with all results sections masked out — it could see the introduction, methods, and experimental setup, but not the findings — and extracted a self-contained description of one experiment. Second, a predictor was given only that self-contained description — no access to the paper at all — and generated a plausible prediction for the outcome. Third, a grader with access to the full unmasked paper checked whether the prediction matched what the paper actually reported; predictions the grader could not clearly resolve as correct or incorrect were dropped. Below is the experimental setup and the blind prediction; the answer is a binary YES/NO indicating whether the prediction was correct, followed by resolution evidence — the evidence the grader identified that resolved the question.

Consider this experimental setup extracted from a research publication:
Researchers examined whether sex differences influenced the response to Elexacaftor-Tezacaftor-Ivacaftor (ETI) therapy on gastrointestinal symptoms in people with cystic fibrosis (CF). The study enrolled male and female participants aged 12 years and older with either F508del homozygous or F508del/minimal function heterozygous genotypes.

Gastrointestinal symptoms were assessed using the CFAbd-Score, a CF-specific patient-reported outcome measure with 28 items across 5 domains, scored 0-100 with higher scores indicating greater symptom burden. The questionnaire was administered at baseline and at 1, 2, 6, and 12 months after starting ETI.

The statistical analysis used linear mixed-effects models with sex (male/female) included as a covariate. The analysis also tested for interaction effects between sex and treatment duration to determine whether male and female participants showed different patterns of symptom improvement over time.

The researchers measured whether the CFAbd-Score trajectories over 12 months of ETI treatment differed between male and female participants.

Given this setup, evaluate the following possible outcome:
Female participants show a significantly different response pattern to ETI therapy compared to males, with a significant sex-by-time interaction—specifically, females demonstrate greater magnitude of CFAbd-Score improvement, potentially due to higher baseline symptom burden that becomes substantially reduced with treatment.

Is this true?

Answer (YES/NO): NO